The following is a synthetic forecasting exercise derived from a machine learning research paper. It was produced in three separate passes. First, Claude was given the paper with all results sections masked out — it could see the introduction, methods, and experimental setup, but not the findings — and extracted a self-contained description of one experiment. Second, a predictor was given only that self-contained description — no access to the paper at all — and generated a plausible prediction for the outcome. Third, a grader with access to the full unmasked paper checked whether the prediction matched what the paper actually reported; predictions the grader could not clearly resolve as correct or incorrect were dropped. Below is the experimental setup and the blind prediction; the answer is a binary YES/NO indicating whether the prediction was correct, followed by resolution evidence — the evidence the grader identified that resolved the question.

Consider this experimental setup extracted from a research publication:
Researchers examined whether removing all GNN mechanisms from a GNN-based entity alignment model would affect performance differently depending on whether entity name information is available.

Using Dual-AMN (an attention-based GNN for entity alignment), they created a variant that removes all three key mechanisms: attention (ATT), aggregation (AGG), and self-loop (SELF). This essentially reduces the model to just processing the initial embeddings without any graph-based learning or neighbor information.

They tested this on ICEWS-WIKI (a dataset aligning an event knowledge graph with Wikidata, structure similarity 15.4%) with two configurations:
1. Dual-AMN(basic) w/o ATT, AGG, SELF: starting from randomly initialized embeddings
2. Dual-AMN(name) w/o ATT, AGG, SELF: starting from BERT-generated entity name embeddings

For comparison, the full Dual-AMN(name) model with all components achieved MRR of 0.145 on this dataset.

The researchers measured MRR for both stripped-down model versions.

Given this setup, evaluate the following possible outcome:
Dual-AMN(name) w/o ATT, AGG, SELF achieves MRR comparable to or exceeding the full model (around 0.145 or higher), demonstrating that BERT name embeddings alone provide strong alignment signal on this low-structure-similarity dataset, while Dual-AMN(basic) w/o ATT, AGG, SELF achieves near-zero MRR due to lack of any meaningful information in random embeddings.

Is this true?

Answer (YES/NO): YES